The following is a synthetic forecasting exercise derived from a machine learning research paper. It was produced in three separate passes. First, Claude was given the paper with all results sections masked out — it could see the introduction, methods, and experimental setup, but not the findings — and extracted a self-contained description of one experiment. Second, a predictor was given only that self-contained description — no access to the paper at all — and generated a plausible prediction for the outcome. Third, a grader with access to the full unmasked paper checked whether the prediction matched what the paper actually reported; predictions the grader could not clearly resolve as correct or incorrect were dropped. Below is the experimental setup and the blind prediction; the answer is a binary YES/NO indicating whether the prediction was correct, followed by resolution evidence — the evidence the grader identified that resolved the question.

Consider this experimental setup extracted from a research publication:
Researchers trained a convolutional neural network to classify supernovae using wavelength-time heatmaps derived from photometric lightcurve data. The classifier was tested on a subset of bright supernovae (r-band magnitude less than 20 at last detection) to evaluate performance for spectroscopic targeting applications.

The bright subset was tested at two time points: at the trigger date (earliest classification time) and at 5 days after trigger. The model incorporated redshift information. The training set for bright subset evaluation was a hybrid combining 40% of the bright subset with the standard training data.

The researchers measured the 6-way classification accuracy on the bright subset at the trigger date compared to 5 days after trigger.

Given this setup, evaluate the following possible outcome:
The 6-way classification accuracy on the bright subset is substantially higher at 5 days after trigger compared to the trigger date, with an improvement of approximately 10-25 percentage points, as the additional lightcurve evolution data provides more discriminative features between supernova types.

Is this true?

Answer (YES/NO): NO